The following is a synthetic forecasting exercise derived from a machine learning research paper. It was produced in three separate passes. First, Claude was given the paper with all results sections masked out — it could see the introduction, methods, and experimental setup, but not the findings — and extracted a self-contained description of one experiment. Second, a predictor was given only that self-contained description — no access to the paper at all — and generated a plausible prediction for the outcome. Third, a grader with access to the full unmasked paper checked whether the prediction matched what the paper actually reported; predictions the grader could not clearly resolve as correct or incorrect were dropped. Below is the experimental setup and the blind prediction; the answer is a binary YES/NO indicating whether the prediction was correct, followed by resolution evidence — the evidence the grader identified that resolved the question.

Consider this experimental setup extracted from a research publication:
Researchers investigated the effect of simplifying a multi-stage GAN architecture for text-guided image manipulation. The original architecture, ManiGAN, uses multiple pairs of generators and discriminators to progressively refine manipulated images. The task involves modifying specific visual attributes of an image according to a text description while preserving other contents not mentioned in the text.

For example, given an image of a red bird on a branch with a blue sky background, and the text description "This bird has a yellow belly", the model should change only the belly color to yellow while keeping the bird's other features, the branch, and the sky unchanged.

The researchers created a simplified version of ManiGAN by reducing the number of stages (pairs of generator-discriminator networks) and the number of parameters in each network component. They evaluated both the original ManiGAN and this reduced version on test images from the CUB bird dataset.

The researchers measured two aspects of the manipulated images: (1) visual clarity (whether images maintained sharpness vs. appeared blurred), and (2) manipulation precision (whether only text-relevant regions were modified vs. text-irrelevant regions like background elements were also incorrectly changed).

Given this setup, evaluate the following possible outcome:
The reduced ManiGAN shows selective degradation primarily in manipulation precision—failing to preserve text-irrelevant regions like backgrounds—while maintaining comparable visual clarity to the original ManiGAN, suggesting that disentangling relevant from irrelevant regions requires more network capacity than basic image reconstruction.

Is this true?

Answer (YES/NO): NO